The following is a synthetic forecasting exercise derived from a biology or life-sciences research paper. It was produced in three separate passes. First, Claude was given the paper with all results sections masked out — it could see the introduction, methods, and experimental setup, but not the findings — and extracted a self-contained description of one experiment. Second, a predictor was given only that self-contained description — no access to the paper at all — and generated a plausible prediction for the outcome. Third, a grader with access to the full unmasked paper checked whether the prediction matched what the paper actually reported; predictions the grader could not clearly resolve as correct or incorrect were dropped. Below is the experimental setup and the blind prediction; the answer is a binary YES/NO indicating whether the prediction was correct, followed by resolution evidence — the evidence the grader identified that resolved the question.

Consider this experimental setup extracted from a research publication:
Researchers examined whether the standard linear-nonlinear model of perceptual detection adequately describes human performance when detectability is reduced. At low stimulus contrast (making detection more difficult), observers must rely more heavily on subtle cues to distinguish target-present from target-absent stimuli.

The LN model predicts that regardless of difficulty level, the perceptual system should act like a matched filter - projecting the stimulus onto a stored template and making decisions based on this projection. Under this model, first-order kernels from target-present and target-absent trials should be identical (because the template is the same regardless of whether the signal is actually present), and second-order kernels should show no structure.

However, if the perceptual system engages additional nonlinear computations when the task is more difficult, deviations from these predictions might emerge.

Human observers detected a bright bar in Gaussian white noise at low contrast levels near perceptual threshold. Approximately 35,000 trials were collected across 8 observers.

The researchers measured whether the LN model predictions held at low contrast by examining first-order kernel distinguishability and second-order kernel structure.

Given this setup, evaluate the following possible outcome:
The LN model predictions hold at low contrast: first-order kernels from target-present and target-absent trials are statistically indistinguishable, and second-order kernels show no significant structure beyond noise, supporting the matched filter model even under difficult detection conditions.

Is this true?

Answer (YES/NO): NO